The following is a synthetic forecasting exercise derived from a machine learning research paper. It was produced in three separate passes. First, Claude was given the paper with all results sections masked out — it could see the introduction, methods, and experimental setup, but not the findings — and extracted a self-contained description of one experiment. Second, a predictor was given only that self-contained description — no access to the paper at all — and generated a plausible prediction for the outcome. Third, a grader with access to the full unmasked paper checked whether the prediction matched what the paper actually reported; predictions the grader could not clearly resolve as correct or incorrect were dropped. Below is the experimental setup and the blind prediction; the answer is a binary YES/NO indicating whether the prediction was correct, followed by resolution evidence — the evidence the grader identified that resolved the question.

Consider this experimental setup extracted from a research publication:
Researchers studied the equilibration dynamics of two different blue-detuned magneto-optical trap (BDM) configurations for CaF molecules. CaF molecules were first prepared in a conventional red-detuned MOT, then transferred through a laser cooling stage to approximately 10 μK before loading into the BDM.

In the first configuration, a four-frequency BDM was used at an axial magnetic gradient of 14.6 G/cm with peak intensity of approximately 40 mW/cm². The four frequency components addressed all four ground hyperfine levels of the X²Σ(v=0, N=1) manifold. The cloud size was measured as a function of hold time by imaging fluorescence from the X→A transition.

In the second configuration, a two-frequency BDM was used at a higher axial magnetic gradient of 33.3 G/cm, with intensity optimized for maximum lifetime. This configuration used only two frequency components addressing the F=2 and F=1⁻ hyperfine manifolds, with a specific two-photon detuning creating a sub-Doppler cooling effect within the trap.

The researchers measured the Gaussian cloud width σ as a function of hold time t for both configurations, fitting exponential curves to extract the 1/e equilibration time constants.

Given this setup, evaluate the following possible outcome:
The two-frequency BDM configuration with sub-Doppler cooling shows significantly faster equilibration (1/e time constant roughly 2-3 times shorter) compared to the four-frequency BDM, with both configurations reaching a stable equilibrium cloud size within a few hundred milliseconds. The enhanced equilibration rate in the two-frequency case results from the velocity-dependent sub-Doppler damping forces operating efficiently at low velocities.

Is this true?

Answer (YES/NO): NO